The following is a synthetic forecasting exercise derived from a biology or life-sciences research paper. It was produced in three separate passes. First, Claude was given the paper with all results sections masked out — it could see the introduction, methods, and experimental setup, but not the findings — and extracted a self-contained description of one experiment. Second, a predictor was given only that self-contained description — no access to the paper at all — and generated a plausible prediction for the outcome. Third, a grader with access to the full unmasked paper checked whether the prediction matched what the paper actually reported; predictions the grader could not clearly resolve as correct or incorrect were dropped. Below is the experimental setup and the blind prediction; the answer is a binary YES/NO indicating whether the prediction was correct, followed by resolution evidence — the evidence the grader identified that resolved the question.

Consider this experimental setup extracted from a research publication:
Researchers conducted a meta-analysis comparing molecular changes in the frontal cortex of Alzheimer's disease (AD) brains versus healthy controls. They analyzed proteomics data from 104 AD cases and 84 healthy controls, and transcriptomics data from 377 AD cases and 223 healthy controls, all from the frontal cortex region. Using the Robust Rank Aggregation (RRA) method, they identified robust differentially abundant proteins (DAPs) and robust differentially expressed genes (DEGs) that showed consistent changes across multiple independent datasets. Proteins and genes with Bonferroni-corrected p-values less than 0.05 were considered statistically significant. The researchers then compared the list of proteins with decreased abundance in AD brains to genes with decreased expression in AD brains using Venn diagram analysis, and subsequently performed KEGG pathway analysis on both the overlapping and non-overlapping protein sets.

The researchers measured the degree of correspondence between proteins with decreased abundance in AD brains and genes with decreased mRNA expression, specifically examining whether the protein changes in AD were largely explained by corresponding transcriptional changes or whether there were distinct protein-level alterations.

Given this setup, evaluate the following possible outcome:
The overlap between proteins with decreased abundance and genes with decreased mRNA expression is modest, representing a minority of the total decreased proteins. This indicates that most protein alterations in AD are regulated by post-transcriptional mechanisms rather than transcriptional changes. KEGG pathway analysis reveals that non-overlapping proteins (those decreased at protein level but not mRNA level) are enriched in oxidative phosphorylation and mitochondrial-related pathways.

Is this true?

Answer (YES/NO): YES